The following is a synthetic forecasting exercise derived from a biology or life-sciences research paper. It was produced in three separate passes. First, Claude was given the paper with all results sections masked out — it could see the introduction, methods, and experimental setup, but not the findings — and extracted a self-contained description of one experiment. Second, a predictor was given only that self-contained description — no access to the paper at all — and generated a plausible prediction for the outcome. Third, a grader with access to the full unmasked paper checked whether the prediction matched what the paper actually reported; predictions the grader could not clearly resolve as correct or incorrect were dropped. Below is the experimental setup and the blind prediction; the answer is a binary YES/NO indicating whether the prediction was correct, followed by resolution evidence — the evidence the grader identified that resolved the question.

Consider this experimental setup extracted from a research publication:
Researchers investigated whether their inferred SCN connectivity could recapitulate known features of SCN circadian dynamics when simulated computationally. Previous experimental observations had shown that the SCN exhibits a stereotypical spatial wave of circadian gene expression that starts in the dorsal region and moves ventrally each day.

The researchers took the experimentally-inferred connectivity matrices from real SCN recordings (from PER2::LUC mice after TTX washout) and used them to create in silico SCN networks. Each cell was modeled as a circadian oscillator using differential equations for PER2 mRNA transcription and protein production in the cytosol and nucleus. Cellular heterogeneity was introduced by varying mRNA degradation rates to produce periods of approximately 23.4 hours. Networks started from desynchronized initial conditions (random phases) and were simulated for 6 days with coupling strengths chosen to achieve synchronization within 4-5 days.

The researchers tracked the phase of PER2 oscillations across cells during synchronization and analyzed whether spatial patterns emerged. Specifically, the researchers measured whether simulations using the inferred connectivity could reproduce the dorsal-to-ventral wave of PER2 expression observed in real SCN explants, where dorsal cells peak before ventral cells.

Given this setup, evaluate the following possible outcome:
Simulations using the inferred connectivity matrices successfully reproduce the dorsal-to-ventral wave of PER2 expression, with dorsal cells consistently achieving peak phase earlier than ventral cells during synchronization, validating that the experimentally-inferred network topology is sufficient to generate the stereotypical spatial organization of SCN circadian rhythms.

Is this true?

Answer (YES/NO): YES